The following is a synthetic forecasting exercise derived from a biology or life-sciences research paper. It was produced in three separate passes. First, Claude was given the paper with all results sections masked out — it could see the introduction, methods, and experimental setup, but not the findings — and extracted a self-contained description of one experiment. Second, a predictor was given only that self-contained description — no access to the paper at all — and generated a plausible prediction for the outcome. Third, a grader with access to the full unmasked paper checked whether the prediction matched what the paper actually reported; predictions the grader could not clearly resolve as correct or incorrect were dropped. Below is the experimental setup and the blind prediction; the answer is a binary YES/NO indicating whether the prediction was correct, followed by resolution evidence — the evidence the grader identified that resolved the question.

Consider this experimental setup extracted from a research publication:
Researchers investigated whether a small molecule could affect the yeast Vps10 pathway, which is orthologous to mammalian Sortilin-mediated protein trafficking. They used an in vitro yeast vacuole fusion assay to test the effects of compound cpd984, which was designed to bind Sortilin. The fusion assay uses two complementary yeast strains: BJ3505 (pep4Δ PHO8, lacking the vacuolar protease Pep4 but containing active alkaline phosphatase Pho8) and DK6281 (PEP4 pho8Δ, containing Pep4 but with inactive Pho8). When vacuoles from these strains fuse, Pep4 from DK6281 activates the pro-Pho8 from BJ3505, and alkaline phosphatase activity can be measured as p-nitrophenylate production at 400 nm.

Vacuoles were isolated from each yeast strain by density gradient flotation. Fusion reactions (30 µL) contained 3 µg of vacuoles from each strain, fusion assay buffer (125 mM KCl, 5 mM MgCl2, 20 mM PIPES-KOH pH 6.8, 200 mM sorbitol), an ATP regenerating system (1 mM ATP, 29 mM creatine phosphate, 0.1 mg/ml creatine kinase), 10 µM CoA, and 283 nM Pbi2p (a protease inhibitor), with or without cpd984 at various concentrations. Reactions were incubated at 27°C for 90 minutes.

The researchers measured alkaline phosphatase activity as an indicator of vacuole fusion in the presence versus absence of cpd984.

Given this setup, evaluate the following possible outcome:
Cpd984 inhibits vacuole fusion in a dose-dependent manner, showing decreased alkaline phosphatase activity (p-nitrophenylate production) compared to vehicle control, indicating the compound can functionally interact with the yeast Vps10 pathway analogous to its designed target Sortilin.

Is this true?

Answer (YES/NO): NO